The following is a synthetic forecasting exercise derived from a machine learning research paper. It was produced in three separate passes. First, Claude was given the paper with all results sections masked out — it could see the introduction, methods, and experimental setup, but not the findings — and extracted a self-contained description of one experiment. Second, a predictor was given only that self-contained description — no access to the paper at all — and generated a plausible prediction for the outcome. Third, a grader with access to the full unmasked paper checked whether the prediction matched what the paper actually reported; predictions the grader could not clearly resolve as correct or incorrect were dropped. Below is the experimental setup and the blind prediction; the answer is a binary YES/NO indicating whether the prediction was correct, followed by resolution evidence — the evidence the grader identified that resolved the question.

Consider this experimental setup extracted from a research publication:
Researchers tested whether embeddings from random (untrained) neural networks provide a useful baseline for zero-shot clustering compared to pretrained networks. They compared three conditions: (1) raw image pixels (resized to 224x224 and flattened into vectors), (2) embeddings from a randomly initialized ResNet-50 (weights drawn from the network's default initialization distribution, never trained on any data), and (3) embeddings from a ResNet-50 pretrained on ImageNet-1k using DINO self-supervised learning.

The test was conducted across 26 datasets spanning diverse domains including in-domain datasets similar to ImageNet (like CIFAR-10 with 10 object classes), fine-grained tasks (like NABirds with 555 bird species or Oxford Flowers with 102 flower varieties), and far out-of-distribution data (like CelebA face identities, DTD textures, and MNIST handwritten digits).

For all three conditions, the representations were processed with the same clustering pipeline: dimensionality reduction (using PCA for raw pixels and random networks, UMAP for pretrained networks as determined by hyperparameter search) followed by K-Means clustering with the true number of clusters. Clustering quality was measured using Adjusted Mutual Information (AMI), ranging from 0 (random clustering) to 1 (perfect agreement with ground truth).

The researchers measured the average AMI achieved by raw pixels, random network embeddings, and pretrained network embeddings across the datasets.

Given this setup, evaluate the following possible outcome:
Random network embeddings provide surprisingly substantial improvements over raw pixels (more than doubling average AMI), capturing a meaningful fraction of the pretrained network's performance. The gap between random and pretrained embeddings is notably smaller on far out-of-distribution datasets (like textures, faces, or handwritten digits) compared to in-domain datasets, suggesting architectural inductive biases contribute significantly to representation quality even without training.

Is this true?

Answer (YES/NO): NO